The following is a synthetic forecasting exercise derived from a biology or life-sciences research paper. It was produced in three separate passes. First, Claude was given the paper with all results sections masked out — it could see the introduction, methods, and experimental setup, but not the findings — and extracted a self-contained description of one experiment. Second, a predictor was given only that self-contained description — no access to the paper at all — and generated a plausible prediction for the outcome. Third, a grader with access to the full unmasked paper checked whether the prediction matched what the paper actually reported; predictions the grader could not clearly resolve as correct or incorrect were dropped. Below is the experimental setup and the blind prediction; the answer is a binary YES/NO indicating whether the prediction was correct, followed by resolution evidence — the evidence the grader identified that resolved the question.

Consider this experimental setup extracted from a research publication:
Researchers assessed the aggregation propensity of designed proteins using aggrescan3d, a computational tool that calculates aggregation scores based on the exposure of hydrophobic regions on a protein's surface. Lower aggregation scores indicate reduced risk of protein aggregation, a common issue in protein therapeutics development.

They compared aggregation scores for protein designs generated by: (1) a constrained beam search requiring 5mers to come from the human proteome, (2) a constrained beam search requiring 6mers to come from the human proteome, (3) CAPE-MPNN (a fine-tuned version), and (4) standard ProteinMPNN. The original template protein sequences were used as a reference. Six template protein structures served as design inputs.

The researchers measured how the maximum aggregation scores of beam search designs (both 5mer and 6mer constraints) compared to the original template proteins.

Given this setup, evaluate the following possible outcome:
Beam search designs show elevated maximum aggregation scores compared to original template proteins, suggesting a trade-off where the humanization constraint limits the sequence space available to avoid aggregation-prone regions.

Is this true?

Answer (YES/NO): NO